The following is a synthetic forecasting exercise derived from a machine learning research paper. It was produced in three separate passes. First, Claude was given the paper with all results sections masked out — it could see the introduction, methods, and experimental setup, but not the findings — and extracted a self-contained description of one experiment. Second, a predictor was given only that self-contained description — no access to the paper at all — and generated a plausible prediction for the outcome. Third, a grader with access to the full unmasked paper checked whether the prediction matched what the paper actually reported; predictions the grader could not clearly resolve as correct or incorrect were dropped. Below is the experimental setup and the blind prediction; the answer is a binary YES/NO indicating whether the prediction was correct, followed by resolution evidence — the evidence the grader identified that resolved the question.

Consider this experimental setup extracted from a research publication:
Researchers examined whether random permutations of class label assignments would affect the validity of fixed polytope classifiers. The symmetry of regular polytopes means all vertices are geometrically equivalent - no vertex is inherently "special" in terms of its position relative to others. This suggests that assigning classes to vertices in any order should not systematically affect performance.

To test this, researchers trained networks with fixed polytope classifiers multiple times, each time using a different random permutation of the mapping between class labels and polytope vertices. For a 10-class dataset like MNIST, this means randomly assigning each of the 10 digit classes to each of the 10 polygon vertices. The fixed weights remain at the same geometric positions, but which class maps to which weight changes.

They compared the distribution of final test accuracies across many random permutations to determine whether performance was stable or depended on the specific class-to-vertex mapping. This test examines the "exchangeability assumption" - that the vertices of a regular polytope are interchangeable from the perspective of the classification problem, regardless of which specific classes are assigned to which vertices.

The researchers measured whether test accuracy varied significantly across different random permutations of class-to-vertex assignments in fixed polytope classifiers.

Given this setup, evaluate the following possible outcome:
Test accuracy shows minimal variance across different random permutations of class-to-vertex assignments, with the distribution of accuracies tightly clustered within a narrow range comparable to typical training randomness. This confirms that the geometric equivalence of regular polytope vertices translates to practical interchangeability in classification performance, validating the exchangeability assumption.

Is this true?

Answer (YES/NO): YES